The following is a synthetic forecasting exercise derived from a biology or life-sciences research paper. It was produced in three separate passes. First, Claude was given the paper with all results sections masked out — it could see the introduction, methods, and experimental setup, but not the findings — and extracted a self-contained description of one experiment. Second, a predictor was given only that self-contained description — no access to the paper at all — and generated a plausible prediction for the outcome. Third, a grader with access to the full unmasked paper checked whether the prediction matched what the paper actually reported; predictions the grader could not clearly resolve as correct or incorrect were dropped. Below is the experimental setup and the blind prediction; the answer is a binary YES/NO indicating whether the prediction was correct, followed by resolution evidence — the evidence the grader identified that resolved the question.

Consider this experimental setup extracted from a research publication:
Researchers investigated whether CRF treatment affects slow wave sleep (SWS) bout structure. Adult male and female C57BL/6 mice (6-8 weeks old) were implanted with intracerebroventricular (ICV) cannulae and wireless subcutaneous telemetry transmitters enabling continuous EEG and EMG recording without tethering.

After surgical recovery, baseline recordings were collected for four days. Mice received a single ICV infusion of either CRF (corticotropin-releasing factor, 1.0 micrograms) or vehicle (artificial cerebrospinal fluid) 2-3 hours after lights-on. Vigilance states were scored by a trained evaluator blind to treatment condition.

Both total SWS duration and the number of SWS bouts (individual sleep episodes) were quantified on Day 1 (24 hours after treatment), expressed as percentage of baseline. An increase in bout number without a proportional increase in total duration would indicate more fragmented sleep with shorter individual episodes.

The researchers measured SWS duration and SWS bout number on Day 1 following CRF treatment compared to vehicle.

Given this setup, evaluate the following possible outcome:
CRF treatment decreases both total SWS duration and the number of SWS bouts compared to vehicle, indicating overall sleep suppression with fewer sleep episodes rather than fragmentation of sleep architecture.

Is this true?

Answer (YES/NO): NO